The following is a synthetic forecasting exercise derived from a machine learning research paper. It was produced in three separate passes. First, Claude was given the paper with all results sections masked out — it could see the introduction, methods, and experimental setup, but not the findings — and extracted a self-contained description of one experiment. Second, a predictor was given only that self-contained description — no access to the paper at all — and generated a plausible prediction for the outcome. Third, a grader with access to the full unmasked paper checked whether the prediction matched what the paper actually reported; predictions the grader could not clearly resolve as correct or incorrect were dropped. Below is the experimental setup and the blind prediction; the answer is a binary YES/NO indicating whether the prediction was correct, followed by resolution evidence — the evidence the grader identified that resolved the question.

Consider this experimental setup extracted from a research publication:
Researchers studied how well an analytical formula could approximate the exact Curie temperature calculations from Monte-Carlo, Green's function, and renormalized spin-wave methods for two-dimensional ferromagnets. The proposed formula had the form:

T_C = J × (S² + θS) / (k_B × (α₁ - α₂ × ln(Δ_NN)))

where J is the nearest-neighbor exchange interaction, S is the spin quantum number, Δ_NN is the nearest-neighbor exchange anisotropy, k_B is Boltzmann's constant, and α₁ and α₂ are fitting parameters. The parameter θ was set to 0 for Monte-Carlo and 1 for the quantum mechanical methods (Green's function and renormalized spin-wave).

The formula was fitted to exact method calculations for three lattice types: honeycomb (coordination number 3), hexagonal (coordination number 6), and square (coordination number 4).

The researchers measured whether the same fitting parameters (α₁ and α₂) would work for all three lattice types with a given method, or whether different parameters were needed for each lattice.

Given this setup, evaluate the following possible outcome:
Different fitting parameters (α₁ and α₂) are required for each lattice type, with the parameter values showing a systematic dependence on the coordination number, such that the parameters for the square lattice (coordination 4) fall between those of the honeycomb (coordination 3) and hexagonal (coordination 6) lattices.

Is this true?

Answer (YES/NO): NO